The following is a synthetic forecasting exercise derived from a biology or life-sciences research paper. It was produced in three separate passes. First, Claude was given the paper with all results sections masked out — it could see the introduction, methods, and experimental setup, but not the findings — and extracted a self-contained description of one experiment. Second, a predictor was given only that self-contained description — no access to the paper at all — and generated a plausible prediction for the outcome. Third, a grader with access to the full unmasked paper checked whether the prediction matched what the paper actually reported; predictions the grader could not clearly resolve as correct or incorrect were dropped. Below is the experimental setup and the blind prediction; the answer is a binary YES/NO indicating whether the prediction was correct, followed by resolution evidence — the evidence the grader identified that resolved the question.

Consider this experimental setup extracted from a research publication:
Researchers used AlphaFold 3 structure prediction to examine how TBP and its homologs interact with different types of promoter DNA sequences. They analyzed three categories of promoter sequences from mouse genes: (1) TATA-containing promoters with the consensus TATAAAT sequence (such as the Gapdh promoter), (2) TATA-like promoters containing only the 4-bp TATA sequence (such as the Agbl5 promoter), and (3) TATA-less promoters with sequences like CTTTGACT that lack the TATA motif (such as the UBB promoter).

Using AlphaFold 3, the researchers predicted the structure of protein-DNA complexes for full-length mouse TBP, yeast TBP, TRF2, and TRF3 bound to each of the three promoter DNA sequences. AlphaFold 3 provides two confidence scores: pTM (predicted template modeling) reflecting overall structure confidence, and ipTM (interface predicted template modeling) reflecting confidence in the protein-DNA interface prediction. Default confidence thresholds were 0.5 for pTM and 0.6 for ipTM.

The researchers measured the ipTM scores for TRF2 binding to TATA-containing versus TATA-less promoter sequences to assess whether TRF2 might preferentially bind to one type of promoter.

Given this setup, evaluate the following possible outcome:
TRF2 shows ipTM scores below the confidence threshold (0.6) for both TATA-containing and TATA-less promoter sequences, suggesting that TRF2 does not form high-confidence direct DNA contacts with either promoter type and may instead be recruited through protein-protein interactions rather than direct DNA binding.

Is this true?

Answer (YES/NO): NO